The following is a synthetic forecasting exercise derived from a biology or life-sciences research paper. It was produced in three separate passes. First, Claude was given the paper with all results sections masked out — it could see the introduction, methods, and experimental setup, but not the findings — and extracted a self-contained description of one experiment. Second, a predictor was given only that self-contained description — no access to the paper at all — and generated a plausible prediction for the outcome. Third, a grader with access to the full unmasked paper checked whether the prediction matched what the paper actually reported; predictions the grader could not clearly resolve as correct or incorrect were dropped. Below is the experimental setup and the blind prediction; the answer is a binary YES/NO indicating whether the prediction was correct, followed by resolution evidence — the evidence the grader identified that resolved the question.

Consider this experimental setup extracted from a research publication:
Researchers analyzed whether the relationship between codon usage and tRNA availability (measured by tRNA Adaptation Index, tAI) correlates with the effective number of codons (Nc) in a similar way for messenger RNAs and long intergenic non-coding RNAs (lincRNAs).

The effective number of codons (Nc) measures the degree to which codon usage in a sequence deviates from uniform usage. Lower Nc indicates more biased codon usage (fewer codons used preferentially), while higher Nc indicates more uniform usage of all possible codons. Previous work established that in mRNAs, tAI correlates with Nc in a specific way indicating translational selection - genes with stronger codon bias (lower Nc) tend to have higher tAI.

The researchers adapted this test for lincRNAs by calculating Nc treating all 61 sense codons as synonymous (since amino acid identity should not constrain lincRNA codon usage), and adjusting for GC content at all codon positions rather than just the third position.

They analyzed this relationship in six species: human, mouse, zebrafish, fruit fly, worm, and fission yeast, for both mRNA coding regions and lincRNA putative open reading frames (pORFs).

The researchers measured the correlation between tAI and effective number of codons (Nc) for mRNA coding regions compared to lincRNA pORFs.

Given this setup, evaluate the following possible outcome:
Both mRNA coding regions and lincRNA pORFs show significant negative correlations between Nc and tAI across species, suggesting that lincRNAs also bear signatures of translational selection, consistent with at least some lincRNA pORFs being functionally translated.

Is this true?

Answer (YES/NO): NO